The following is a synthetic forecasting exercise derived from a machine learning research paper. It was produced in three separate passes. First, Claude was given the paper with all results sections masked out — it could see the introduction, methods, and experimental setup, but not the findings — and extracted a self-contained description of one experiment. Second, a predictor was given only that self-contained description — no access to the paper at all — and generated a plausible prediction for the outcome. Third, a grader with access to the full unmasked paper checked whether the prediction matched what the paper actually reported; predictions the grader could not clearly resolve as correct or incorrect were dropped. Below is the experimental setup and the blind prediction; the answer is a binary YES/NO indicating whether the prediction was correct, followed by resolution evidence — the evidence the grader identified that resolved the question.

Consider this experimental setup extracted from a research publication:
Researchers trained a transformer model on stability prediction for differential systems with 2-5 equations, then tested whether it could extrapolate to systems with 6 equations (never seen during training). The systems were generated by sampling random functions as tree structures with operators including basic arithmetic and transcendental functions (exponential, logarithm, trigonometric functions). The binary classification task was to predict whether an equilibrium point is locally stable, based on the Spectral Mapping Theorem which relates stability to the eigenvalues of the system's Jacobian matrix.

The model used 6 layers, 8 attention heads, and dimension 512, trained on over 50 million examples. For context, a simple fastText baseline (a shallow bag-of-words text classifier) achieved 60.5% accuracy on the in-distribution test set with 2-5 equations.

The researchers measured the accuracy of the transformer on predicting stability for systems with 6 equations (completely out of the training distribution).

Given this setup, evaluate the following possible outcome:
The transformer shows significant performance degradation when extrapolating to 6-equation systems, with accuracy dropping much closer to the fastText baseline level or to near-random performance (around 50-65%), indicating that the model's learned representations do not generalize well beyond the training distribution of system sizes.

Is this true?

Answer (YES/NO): NO